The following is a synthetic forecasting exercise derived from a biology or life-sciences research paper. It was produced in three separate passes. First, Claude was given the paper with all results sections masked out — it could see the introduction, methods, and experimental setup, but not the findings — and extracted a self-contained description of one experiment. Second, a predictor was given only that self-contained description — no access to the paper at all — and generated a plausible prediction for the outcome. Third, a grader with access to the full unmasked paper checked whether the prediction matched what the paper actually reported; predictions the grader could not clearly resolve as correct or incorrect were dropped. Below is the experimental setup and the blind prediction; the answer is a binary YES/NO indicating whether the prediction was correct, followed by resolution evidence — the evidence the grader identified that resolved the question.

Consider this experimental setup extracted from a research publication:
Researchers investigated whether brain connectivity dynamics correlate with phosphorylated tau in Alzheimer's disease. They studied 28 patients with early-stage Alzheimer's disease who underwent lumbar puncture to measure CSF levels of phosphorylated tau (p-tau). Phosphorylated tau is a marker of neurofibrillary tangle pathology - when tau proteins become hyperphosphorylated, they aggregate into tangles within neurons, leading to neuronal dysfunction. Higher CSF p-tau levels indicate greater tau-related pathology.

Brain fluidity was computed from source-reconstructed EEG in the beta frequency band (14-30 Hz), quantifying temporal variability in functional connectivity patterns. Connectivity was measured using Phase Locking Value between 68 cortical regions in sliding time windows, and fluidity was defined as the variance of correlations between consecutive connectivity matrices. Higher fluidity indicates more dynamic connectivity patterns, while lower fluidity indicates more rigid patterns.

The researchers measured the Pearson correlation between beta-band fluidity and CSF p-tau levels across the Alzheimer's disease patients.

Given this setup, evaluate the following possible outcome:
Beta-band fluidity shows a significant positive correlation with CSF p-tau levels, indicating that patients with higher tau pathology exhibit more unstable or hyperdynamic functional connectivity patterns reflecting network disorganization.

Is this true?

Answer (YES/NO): NO